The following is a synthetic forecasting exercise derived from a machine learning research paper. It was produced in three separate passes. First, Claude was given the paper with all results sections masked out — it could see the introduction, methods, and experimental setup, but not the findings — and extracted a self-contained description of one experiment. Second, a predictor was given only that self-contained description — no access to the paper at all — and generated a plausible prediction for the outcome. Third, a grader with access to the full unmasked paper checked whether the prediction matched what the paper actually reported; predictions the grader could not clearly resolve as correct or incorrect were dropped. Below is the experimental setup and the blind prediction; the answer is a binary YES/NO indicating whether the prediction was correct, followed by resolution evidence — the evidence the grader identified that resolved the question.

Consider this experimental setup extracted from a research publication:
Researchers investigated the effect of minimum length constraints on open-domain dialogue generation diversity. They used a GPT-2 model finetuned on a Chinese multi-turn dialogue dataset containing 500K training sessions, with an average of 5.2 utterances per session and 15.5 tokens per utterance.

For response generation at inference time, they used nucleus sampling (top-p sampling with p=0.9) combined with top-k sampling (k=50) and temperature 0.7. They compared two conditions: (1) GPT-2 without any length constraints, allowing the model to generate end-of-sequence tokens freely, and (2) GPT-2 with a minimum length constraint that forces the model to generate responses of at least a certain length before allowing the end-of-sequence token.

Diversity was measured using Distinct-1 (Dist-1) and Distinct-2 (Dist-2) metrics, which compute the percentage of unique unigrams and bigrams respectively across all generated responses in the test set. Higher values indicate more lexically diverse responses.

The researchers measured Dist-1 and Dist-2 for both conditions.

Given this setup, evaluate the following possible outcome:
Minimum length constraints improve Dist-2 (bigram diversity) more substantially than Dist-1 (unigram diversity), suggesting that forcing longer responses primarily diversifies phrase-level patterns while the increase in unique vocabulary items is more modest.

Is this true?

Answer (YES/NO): NO